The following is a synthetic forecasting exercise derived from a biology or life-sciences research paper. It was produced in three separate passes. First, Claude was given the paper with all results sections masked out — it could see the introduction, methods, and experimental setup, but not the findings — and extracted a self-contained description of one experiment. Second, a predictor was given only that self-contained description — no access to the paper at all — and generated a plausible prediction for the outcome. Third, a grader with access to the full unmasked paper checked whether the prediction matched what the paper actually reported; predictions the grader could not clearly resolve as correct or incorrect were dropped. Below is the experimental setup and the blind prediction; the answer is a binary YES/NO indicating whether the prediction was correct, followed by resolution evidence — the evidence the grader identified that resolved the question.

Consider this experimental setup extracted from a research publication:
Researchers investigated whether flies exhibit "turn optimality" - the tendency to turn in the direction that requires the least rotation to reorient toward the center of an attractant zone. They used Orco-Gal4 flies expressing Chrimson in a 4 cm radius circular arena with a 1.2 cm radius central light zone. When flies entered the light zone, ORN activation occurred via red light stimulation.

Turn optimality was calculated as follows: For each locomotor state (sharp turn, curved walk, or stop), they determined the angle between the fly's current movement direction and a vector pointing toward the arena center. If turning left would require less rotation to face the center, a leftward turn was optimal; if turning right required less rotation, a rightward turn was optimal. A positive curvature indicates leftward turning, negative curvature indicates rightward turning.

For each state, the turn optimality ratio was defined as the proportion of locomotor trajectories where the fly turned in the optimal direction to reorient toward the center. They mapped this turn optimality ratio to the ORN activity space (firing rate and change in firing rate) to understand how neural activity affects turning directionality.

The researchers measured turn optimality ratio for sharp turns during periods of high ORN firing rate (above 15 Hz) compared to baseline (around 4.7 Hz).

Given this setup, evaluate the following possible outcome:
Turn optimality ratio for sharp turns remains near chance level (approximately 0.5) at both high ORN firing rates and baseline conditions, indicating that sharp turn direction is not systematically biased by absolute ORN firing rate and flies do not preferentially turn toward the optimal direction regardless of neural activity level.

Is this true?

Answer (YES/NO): NO